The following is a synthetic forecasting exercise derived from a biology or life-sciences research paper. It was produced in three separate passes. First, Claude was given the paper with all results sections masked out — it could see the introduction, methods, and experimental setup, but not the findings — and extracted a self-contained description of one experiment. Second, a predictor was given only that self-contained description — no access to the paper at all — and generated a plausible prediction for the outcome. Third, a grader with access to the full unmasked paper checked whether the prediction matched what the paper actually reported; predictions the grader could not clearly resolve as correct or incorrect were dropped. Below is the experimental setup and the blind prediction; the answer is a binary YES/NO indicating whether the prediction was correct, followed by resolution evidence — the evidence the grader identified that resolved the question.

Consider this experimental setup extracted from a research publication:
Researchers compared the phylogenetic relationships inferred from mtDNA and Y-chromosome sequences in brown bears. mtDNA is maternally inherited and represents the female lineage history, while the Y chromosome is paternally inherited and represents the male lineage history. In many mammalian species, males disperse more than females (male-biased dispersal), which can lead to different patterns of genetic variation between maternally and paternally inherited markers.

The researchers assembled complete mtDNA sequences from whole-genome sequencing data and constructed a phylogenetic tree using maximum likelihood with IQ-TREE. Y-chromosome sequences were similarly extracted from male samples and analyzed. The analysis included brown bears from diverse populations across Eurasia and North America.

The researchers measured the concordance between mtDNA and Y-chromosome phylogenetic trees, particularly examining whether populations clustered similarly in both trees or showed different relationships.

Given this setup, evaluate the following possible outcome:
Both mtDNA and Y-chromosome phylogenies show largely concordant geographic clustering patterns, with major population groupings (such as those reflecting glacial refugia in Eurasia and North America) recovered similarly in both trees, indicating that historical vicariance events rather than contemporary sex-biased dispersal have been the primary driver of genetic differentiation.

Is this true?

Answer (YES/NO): NO